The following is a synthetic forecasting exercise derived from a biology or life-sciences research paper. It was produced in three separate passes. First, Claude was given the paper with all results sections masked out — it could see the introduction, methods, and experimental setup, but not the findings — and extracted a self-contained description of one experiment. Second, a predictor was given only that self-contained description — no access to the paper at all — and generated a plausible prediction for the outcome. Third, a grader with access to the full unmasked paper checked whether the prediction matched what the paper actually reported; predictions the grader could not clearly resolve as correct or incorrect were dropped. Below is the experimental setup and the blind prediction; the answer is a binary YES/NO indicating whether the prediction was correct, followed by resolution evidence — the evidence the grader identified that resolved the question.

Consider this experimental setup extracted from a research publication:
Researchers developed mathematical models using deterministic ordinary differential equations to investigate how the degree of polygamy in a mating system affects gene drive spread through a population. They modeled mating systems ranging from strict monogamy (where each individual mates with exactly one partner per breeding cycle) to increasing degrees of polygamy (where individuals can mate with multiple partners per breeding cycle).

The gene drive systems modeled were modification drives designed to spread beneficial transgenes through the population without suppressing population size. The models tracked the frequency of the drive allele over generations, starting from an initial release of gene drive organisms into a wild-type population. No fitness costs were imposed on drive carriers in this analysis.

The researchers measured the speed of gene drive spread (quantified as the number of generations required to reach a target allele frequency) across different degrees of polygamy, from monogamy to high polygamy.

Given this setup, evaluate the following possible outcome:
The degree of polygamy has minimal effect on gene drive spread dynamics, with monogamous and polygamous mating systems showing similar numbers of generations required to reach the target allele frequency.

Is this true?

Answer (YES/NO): NO